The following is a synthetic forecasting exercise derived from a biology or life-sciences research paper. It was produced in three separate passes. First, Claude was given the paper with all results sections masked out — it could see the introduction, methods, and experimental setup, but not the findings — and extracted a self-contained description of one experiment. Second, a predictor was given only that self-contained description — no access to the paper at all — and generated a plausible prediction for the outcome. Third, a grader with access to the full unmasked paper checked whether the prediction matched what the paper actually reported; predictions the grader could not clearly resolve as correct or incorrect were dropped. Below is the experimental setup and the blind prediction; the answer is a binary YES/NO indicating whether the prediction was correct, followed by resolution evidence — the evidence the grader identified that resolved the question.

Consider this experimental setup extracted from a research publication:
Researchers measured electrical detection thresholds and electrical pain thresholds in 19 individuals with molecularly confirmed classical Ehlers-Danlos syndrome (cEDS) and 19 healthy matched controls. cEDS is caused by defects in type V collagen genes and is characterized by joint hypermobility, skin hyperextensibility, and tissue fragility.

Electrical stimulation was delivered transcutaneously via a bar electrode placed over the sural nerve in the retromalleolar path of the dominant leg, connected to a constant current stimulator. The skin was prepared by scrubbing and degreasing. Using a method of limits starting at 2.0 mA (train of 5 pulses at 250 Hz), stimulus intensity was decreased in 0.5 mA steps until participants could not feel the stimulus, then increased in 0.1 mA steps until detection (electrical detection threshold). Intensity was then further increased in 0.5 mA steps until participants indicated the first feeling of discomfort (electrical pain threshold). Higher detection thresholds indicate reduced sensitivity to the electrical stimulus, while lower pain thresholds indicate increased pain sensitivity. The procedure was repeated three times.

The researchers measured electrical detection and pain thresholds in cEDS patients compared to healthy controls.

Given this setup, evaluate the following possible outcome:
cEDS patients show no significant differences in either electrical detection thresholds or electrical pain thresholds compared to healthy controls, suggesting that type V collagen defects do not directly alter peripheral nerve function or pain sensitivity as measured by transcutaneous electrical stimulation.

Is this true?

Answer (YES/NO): YES